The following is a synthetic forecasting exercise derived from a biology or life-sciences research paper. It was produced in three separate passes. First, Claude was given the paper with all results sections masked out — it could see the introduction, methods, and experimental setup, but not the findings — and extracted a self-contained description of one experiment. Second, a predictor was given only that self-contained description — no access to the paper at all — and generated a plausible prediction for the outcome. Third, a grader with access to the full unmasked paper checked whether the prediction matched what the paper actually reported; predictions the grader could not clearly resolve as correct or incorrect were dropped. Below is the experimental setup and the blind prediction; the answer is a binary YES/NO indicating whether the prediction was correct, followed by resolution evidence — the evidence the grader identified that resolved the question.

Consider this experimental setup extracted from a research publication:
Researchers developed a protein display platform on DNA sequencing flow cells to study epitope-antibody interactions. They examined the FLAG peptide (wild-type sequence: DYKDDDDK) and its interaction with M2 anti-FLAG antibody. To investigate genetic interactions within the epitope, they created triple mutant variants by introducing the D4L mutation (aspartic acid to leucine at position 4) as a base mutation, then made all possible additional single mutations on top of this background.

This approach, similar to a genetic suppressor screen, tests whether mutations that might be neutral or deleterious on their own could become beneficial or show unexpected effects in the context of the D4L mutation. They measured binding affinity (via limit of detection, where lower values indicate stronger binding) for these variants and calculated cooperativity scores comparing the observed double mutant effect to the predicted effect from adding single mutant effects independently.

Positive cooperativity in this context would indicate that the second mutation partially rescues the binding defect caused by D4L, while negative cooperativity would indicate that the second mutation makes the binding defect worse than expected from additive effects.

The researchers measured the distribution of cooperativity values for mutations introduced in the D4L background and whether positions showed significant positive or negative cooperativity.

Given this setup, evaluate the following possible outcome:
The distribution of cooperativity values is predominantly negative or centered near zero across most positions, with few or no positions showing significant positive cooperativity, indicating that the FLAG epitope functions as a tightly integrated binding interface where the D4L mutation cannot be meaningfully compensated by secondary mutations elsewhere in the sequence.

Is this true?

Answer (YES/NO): NO